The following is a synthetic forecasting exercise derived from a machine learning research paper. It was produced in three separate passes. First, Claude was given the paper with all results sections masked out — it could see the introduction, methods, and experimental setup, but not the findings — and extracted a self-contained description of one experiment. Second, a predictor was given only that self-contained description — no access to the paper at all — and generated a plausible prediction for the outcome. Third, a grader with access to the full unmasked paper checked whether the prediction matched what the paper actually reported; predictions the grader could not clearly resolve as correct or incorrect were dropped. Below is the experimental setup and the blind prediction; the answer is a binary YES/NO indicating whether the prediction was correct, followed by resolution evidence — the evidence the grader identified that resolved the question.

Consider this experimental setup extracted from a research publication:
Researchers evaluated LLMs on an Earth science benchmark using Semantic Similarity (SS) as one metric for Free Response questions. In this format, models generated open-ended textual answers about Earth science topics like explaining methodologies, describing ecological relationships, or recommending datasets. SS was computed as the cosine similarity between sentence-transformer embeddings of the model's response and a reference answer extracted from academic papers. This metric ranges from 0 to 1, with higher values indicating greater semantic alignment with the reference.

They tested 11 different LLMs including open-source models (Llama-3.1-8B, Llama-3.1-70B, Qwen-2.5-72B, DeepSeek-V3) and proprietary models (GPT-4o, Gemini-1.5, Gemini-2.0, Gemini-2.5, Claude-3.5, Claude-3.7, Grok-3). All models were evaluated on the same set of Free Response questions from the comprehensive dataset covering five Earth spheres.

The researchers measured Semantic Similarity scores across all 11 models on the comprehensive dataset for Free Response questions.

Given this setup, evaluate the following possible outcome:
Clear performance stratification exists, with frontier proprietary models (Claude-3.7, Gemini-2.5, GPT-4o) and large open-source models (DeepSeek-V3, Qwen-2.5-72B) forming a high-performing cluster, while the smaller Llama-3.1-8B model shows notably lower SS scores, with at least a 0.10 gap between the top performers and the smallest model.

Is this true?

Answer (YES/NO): NO